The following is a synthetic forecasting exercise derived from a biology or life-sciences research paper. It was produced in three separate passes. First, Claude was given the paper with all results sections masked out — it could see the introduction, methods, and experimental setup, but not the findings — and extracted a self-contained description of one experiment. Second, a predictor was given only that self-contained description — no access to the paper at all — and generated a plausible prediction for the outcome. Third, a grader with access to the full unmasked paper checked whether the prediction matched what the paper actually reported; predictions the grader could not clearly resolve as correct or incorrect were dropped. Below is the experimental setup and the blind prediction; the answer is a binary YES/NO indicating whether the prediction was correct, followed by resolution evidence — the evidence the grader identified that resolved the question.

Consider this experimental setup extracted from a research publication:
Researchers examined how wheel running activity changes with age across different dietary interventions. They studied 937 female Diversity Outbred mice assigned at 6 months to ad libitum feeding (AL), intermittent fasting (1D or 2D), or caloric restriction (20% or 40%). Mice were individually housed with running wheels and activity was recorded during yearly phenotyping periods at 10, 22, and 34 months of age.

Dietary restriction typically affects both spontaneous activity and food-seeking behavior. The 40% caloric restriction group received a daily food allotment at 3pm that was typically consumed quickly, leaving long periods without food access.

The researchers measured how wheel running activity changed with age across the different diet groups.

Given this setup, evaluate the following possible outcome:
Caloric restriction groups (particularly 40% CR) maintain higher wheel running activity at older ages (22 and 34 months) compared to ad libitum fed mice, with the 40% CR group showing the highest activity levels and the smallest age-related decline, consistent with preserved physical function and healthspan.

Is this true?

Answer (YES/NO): NO